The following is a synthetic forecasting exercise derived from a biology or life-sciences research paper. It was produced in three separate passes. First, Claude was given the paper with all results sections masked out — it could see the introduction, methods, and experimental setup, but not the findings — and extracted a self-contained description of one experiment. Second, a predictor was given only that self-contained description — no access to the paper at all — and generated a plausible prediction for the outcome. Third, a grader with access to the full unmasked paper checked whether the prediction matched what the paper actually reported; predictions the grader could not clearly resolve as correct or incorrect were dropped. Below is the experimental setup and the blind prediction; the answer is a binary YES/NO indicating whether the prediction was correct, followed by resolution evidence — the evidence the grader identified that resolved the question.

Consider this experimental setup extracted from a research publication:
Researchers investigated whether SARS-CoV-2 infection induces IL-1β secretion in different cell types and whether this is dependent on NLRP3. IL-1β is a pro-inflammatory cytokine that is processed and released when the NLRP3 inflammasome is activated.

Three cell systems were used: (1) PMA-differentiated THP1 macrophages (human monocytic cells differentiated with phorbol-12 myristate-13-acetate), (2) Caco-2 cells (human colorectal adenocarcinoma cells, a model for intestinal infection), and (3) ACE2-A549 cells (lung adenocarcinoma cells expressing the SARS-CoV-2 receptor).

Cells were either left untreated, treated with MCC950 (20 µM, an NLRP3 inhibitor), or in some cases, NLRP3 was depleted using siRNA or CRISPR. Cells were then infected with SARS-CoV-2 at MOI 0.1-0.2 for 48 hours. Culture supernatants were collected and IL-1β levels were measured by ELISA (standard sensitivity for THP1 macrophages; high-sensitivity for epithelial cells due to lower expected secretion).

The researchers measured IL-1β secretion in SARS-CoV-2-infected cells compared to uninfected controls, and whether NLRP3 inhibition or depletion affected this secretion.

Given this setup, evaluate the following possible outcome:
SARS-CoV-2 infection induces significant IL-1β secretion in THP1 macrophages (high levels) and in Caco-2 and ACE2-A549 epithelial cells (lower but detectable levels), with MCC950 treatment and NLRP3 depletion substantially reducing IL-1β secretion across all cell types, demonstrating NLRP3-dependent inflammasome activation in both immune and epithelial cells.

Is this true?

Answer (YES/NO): NO